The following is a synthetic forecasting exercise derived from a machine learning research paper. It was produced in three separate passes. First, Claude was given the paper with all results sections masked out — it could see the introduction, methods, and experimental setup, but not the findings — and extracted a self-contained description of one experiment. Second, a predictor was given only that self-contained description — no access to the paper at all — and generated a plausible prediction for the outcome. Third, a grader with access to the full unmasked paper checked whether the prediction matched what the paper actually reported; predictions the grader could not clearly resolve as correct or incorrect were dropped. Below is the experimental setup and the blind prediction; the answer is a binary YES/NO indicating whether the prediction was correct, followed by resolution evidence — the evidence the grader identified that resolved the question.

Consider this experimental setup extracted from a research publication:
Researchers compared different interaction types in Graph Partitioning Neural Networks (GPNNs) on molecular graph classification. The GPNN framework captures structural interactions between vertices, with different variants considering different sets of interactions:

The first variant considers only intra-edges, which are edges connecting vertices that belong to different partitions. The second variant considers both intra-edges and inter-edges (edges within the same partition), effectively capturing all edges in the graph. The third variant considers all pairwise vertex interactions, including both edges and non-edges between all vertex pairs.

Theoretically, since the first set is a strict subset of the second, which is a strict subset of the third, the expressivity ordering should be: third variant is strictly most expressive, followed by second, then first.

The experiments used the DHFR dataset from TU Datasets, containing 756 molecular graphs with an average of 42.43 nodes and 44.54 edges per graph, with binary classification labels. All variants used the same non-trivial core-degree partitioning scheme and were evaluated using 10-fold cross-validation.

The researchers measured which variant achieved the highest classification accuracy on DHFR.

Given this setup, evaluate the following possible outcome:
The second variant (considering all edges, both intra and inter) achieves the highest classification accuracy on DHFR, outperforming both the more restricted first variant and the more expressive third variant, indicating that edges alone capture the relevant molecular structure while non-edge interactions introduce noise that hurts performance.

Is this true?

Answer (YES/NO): YES